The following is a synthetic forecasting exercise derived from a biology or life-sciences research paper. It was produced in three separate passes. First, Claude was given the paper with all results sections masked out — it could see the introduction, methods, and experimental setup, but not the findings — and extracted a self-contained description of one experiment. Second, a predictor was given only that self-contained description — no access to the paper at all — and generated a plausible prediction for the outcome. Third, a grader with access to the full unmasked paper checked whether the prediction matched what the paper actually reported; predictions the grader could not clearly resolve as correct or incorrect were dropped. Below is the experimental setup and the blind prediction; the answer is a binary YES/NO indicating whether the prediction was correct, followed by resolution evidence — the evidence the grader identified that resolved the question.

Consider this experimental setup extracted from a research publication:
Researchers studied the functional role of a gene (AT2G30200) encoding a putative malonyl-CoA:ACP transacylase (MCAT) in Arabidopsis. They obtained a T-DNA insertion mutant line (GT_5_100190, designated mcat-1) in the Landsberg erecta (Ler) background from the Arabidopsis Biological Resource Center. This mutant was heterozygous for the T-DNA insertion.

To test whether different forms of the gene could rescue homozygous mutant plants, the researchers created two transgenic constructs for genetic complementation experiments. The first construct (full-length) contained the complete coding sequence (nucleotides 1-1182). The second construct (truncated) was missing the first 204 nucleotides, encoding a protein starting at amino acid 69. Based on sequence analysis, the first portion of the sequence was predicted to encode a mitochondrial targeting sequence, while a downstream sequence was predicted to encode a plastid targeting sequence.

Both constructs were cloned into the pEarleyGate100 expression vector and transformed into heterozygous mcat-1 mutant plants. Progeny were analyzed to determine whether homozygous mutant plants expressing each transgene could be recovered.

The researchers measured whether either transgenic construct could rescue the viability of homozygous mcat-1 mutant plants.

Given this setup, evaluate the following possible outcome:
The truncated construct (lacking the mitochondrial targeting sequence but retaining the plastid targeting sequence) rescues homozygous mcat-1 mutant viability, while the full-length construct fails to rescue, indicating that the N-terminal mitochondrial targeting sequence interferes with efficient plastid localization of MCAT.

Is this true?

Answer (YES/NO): NO